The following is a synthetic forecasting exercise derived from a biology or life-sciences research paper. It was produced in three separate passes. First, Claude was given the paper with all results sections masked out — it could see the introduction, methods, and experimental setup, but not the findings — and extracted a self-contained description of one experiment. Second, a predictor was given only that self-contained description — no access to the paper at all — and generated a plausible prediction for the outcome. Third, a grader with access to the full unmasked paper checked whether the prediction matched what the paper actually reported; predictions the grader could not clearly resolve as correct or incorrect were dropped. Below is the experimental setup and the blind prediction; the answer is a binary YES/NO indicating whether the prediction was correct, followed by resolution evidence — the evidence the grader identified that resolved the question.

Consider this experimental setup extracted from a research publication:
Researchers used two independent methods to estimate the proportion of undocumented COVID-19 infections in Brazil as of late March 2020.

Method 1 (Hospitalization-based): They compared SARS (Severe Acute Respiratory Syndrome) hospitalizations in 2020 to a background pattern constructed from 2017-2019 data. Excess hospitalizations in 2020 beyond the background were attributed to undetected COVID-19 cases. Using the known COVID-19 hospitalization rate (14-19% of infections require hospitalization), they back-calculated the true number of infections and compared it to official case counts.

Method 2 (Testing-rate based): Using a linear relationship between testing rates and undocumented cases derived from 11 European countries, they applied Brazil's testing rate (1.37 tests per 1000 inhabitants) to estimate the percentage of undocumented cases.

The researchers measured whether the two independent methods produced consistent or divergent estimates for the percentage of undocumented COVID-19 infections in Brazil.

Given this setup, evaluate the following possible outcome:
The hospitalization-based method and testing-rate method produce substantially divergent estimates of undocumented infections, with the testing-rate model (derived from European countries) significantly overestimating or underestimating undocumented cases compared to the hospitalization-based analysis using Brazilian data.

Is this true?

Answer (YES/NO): NO